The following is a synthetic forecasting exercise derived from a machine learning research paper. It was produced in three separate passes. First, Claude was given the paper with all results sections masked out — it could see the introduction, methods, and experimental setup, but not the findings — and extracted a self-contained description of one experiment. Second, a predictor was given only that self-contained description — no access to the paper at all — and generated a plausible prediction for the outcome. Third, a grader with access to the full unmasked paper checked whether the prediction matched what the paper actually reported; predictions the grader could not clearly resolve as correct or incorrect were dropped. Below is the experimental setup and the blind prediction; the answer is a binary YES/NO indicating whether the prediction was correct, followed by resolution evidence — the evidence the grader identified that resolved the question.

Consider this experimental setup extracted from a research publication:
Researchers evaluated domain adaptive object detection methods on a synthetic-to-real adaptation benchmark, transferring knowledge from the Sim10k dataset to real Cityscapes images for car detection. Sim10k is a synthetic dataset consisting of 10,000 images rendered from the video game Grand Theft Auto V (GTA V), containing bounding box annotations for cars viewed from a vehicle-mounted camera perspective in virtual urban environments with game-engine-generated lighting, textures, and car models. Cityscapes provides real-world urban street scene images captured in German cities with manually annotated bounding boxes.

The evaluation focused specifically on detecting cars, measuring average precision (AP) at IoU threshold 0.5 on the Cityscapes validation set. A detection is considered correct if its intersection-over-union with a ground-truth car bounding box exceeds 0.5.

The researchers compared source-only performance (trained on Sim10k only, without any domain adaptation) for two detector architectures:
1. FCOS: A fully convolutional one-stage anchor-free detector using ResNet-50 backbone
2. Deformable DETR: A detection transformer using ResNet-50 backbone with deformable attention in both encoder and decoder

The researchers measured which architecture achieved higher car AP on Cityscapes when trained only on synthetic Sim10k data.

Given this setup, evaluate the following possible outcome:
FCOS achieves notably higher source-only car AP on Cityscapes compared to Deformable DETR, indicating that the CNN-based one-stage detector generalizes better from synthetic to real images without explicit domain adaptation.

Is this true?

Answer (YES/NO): NO